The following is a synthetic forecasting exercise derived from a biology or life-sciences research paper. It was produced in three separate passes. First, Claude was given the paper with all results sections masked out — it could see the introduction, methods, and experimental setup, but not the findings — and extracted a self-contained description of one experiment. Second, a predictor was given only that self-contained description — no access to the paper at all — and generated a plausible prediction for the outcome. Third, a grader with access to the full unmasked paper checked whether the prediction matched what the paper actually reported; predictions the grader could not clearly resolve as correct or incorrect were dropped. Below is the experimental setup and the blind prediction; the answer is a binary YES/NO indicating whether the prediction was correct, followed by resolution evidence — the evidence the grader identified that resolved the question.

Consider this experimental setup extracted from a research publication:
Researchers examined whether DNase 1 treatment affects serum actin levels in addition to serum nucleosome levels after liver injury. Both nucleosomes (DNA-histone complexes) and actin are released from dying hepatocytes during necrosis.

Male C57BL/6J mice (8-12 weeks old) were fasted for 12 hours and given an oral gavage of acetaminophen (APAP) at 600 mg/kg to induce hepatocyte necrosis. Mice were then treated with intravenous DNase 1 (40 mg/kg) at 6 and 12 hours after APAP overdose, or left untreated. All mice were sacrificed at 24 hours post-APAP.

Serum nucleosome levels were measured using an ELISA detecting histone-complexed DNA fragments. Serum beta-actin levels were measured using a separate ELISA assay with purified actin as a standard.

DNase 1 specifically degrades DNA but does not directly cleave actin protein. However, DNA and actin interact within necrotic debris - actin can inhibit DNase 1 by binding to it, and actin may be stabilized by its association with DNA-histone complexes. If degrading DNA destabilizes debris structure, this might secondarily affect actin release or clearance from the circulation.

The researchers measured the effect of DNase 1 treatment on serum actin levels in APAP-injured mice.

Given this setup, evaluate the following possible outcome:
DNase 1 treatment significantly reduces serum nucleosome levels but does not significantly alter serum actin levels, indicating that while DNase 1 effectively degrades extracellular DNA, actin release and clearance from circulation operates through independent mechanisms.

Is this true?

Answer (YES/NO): NO